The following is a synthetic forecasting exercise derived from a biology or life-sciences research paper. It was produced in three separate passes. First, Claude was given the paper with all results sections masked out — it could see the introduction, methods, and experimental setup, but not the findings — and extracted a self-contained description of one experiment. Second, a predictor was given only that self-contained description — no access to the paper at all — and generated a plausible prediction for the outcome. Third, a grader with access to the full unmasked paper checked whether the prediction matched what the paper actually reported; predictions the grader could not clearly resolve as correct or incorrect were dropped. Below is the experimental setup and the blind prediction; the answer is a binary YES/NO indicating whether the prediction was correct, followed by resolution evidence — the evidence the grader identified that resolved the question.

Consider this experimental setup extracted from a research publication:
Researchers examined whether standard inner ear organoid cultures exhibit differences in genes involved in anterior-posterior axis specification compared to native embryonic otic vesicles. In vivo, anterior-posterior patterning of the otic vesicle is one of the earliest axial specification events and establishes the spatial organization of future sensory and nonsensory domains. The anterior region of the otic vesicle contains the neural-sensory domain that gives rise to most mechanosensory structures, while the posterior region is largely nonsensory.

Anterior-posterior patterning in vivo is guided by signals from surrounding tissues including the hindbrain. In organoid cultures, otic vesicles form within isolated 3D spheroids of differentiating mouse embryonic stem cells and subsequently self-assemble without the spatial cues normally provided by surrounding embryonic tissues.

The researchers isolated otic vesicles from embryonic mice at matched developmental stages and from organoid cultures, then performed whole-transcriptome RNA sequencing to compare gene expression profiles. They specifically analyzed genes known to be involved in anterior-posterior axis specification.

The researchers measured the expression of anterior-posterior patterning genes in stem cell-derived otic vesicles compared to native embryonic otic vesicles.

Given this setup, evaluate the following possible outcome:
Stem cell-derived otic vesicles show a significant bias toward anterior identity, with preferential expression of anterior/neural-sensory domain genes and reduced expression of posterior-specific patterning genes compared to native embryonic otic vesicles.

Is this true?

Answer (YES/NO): NO